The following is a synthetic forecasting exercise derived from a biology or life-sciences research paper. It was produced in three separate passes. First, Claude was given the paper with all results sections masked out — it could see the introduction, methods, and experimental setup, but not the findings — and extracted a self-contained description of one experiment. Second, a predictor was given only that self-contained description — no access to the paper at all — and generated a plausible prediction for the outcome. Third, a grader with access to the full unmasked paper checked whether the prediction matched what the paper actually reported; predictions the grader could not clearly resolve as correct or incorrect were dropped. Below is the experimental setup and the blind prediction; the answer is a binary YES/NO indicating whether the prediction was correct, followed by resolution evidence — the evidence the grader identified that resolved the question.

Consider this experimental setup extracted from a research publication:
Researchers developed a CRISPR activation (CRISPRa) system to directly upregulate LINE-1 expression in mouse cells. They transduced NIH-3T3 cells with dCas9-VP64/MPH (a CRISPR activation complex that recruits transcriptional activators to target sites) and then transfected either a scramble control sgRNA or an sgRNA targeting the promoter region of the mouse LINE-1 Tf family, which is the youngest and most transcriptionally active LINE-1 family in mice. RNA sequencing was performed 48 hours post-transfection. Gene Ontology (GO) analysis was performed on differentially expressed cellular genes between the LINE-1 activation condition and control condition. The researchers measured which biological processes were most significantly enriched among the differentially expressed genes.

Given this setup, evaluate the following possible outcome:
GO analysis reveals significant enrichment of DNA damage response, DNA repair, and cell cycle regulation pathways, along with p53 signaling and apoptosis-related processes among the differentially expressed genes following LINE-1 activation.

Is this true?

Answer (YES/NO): NO